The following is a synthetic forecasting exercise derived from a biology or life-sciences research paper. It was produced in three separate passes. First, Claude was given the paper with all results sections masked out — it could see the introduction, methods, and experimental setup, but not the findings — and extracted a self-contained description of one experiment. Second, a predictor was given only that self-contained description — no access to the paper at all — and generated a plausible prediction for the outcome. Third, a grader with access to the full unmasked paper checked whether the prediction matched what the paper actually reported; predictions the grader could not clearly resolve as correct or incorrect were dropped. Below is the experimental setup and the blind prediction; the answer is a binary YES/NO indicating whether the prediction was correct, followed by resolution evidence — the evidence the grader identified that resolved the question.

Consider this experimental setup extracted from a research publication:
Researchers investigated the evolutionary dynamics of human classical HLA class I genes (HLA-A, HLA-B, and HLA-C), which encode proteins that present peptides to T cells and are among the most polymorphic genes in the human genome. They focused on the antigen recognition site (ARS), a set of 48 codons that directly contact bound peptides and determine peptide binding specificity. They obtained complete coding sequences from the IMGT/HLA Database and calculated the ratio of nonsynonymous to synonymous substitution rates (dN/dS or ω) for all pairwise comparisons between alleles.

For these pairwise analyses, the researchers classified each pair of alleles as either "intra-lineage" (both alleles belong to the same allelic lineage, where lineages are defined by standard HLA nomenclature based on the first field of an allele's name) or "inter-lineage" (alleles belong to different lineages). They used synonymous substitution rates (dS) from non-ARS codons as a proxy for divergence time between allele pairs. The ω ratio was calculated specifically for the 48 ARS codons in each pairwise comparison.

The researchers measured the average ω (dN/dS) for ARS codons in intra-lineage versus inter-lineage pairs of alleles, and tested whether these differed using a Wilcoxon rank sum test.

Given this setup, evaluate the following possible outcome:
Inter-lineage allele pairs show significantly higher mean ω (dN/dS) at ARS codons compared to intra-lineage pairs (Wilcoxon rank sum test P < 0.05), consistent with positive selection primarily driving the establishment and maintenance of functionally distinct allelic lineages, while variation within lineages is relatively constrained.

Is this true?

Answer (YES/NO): YES